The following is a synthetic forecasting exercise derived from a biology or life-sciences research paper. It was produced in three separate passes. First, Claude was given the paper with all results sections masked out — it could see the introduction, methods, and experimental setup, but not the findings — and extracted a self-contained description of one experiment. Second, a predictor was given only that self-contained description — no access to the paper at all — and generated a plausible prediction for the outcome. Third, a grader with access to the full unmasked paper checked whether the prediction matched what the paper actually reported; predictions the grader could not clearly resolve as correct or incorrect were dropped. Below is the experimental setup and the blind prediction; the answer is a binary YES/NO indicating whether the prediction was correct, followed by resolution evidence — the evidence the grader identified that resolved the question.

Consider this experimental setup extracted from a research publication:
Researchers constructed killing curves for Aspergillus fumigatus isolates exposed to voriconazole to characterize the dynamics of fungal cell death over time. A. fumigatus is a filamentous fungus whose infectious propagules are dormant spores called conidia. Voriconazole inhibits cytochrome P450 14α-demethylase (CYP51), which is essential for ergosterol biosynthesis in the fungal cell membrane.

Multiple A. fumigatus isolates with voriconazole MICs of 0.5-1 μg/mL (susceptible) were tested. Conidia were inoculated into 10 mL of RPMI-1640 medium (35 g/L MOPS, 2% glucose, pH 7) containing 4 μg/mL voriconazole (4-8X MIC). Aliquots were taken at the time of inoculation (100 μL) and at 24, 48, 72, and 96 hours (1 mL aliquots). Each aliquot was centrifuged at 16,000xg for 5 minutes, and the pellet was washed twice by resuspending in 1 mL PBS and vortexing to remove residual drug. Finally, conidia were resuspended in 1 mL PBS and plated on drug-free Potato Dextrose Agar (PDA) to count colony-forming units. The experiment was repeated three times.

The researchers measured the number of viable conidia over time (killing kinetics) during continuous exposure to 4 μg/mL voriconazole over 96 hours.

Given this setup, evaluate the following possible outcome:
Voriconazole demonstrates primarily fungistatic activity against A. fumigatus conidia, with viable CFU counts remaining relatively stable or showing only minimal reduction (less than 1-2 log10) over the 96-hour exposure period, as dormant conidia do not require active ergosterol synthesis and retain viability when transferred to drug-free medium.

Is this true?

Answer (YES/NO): NO